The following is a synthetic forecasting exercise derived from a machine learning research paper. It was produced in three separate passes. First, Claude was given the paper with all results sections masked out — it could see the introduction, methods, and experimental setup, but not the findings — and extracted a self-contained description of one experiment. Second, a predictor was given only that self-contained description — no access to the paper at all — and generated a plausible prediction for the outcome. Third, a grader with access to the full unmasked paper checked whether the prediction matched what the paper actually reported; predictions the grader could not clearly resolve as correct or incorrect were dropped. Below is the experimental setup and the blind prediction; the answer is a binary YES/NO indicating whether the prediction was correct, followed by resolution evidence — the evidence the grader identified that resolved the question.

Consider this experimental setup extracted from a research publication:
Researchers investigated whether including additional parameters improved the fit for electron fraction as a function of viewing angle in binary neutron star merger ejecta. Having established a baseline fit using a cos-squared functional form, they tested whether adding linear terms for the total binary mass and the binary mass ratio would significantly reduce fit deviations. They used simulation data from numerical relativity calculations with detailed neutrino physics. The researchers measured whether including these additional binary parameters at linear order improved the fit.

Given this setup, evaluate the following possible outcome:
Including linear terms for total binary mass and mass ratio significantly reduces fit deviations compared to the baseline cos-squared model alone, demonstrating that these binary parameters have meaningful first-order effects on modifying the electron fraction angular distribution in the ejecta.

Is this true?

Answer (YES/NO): NO